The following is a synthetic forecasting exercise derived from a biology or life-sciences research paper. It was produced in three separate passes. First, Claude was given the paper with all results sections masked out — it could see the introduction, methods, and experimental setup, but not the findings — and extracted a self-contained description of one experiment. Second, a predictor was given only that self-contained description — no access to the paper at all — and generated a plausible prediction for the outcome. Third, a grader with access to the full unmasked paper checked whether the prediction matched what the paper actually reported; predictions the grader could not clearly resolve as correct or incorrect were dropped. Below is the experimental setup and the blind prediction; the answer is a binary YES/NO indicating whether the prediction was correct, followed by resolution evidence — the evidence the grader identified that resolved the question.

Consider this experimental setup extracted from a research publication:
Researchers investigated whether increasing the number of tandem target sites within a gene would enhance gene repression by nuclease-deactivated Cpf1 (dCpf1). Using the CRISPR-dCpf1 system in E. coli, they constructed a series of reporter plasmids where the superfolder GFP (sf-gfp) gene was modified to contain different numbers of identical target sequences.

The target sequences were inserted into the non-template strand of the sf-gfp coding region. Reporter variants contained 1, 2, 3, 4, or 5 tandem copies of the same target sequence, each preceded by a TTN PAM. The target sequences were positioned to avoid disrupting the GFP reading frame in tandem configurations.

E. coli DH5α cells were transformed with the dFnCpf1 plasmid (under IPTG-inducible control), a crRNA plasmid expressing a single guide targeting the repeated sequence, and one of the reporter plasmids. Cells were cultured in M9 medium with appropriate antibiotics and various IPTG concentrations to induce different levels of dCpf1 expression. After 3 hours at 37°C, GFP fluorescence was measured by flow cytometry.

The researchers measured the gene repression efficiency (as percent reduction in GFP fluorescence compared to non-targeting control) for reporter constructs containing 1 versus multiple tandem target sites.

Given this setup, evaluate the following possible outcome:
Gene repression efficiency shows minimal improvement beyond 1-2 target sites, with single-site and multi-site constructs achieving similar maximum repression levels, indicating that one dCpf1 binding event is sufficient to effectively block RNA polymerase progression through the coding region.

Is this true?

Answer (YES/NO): NO